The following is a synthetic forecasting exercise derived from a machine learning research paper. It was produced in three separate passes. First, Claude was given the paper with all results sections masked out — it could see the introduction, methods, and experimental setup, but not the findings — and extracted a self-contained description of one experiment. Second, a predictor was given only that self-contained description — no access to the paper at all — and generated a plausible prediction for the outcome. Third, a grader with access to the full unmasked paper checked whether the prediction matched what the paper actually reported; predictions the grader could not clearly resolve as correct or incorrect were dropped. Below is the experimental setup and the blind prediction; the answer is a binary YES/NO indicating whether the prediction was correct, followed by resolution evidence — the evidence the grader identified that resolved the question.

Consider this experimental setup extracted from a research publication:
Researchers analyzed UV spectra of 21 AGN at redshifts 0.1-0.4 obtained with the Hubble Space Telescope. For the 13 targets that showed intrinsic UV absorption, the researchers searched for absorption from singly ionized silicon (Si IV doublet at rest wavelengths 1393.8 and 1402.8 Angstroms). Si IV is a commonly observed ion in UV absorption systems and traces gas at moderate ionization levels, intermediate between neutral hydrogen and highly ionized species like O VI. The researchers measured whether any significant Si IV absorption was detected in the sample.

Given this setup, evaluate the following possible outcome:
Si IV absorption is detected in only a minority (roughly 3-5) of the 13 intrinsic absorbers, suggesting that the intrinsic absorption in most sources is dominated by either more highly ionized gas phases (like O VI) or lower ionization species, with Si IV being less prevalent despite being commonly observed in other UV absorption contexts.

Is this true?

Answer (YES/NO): NO